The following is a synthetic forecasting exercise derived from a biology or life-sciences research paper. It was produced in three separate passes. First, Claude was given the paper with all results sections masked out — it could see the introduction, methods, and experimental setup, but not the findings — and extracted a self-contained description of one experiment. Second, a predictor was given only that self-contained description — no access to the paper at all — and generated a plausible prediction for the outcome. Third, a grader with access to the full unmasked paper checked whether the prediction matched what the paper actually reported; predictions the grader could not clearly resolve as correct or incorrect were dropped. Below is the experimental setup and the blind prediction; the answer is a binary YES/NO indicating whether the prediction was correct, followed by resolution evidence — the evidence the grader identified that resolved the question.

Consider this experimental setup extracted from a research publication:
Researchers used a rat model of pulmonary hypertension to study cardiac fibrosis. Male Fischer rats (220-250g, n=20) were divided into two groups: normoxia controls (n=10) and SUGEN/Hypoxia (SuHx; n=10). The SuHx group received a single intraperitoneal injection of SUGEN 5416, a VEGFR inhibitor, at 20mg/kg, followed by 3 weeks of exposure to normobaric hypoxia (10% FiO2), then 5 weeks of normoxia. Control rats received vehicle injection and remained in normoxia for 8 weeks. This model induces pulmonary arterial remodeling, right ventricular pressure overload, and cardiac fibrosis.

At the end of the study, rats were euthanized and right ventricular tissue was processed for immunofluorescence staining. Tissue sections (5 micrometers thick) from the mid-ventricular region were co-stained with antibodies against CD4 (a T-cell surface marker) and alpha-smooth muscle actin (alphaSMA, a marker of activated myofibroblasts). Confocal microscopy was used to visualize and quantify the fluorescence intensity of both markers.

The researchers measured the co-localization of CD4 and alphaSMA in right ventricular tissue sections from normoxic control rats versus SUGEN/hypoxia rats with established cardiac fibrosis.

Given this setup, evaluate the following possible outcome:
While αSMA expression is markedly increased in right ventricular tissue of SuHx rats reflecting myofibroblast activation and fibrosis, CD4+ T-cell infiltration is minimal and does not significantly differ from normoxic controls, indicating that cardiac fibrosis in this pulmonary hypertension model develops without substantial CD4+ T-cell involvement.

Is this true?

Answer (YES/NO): NO